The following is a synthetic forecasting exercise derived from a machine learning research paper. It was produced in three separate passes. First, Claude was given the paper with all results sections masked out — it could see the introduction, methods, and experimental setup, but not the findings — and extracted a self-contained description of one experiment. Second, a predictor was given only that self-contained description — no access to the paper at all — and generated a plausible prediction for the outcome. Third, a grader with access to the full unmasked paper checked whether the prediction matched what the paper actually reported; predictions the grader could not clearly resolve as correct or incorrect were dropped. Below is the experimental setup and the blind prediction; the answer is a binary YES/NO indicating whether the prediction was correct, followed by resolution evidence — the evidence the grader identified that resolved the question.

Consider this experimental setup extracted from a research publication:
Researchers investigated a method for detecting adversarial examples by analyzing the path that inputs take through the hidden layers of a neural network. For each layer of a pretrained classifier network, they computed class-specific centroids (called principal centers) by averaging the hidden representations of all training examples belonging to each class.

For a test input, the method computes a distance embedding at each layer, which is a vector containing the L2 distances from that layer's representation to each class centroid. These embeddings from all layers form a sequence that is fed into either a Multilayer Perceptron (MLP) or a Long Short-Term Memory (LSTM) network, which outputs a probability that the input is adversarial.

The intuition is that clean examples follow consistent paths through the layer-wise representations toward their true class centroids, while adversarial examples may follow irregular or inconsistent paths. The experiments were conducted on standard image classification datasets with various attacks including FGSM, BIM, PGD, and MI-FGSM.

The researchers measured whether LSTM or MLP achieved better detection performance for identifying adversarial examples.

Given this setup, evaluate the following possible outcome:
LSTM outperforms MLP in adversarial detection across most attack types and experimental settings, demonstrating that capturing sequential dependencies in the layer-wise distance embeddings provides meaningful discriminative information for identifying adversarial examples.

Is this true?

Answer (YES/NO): YES